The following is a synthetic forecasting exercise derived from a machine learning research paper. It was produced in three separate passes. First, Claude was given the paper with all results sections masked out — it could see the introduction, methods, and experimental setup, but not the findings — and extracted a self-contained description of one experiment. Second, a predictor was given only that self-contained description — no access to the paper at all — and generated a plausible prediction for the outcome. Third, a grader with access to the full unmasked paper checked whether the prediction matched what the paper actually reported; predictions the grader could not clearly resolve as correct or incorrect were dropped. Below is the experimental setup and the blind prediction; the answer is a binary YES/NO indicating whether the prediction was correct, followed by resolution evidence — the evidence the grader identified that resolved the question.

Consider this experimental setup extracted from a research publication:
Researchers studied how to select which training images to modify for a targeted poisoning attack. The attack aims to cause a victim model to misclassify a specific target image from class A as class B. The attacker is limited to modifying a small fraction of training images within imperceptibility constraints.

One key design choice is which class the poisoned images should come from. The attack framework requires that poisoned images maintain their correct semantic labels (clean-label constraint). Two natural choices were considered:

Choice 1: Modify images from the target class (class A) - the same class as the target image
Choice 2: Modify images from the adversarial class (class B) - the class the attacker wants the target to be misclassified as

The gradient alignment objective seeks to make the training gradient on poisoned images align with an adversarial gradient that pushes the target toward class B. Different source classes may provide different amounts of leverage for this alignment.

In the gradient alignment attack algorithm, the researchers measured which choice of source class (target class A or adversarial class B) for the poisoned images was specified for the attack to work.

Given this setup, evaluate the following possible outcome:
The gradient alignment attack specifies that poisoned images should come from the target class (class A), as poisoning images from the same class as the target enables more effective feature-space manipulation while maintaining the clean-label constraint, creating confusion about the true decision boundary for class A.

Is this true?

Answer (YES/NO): NO